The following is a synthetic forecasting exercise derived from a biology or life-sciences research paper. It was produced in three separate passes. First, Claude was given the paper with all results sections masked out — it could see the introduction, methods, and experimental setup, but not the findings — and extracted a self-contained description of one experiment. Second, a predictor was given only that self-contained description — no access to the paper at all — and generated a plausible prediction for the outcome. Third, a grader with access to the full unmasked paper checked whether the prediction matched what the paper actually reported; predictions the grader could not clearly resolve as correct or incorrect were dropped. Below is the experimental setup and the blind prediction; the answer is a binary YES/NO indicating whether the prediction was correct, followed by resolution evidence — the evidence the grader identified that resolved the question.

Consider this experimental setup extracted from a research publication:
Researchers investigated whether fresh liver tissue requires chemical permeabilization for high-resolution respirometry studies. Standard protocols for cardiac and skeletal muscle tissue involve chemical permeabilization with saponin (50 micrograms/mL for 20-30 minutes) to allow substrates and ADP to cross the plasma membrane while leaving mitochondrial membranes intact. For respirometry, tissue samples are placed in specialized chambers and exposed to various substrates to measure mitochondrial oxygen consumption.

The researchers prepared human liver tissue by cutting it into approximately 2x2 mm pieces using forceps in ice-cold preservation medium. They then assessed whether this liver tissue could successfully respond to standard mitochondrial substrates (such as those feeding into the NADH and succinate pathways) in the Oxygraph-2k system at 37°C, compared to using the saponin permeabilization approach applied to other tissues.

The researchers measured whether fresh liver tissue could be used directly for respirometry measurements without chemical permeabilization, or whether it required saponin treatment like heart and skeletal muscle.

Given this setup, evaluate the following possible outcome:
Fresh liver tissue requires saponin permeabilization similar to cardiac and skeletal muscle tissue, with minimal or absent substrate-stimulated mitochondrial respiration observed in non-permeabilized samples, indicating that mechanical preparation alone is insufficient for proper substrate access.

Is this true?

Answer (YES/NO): NO